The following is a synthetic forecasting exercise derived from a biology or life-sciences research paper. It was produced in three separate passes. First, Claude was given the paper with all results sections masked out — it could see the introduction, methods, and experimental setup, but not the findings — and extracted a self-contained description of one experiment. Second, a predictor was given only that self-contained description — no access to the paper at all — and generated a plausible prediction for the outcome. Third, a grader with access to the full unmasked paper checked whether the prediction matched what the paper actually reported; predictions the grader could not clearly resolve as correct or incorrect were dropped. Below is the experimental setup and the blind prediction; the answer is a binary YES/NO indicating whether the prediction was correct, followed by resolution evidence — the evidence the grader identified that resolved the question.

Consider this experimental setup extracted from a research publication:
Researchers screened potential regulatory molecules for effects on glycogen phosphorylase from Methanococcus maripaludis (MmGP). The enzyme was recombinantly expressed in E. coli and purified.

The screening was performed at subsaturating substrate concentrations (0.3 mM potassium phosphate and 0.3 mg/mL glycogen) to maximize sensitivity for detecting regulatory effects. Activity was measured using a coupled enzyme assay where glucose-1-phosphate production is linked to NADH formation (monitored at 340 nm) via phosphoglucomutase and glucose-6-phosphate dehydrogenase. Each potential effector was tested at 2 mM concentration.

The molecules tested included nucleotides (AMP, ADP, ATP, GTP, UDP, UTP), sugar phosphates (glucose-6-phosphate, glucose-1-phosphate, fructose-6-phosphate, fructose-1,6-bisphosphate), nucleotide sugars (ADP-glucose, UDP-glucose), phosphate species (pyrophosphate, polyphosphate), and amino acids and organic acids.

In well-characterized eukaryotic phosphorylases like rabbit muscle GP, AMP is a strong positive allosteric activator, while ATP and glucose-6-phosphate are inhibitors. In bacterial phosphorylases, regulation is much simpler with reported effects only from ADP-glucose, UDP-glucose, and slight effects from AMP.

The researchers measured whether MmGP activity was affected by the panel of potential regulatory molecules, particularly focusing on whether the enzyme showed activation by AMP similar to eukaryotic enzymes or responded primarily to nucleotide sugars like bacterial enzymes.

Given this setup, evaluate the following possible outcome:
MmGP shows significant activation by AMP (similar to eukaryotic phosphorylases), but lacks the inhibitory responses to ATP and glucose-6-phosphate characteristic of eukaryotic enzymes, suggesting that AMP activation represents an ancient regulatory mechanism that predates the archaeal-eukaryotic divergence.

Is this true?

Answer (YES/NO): NO